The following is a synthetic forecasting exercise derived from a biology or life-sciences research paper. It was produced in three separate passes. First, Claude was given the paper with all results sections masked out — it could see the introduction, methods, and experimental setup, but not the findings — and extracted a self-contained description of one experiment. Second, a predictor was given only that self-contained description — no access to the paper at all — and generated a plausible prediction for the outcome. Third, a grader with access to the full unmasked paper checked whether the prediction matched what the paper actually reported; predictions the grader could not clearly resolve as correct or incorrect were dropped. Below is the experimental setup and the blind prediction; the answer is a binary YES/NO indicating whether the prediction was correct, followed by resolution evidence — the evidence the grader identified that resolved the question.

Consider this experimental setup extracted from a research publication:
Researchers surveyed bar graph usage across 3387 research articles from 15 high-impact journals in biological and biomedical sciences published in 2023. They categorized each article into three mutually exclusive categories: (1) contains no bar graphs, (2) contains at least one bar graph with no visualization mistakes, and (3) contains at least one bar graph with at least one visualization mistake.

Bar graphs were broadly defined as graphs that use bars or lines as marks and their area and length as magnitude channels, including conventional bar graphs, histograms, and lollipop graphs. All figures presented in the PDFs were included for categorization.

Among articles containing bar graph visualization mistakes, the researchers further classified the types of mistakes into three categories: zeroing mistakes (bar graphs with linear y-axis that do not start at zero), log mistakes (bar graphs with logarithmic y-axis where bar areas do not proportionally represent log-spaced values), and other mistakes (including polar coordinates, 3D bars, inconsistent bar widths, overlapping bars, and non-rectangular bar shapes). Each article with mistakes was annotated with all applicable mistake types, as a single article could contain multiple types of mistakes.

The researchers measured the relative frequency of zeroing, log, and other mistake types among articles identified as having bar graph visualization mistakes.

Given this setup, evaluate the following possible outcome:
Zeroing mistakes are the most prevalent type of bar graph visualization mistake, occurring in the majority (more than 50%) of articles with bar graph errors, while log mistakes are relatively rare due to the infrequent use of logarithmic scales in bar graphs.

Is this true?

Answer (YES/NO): NO